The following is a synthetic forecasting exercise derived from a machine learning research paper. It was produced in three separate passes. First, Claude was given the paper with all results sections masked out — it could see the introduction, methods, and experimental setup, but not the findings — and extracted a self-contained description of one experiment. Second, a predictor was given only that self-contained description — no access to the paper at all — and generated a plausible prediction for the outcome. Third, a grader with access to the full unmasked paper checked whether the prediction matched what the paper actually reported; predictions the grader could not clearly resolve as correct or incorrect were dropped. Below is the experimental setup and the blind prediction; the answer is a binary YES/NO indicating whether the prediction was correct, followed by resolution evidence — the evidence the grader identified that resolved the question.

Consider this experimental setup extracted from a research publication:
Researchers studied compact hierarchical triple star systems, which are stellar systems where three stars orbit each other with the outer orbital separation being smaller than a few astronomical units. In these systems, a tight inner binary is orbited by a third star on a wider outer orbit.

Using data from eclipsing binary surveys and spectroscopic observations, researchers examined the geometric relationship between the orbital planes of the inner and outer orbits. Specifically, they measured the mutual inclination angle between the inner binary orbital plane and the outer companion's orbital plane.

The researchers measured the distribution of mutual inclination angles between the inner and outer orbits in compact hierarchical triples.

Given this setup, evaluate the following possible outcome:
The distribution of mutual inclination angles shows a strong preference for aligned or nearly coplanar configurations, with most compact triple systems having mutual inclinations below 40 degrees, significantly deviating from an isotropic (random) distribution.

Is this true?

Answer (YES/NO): YES